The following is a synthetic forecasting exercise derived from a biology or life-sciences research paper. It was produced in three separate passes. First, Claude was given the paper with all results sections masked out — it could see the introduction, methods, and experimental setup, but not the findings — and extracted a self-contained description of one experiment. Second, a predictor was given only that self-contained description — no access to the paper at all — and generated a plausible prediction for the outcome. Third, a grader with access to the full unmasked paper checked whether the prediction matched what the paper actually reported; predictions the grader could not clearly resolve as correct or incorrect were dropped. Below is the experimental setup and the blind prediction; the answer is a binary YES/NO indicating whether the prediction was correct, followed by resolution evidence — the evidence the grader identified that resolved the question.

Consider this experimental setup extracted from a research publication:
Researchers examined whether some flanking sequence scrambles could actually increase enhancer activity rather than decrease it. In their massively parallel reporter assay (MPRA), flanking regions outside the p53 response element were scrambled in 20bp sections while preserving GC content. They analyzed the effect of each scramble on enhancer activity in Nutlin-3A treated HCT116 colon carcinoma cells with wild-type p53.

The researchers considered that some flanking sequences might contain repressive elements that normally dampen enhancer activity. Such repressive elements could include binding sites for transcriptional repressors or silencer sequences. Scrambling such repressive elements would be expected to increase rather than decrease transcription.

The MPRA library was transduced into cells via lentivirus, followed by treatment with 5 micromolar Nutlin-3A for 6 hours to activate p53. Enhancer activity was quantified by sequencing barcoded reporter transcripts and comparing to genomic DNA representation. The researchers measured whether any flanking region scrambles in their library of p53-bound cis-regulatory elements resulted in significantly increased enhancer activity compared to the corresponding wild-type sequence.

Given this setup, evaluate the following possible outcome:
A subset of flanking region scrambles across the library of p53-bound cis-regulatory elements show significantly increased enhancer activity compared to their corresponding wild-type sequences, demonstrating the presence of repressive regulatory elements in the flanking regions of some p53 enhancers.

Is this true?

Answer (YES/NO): YES